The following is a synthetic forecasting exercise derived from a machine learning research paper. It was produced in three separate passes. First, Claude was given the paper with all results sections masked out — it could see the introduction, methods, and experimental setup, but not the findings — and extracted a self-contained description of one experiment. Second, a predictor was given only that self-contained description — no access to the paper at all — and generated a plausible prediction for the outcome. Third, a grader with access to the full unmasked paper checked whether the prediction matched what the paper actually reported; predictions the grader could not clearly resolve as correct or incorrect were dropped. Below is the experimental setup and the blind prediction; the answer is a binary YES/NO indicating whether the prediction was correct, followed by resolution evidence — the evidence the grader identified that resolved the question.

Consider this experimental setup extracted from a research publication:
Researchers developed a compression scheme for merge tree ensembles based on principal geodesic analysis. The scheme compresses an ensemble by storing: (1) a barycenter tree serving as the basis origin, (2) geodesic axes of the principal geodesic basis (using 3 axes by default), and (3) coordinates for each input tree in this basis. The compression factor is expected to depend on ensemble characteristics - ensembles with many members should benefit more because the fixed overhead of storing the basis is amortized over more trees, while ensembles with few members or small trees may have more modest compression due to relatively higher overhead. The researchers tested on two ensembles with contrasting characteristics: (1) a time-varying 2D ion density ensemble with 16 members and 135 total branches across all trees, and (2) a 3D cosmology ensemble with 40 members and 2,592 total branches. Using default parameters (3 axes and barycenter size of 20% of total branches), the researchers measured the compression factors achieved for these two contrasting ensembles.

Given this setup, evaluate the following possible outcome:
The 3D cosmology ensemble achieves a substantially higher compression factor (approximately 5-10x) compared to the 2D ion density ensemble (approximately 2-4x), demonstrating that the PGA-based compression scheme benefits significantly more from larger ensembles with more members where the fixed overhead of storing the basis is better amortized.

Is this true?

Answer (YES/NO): NO